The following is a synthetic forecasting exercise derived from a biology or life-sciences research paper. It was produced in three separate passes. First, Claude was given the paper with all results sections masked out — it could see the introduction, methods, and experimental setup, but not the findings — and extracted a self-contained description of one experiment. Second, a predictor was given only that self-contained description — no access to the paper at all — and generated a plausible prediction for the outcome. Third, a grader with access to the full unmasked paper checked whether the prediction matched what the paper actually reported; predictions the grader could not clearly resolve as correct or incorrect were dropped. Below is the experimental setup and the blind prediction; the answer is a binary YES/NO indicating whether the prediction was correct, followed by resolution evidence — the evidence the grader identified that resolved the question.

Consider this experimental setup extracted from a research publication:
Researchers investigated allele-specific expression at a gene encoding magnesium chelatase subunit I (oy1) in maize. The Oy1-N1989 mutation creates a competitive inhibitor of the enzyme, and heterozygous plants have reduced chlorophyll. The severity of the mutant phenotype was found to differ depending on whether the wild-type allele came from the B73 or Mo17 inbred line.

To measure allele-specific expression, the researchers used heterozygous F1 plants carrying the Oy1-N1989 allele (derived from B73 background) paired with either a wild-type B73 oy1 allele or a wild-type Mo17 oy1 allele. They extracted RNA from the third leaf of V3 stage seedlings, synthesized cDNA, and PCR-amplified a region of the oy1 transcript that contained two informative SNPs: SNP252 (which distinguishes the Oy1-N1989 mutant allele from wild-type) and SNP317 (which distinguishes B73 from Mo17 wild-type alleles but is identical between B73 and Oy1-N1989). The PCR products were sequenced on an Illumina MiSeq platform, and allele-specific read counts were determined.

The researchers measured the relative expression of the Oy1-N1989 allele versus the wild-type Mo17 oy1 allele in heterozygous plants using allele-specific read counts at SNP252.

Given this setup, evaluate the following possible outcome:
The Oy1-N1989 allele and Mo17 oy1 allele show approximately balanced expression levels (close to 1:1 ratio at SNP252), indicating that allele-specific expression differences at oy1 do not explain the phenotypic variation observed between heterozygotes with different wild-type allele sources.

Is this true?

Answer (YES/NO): NO